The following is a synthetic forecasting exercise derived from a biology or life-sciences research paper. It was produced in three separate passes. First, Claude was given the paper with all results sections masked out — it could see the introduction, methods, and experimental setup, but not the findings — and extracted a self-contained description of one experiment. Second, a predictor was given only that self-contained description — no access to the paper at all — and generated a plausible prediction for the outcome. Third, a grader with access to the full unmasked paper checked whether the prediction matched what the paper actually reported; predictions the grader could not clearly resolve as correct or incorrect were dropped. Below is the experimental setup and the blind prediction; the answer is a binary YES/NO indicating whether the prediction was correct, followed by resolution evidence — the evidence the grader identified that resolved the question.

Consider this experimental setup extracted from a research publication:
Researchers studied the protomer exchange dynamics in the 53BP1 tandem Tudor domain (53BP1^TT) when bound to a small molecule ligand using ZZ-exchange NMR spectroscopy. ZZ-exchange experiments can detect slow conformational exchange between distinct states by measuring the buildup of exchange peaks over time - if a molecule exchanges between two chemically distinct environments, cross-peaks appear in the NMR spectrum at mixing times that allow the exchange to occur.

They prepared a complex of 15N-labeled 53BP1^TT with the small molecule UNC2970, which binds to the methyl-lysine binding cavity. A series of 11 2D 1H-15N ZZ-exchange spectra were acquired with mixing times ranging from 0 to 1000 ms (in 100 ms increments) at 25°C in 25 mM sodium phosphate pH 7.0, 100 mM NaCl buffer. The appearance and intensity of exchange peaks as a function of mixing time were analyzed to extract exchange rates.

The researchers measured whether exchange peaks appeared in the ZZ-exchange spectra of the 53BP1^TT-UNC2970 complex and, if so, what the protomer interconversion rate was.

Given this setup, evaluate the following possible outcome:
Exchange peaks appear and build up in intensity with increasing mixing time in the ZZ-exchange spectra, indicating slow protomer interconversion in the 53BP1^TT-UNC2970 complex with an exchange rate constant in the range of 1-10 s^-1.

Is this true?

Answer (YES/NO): YES